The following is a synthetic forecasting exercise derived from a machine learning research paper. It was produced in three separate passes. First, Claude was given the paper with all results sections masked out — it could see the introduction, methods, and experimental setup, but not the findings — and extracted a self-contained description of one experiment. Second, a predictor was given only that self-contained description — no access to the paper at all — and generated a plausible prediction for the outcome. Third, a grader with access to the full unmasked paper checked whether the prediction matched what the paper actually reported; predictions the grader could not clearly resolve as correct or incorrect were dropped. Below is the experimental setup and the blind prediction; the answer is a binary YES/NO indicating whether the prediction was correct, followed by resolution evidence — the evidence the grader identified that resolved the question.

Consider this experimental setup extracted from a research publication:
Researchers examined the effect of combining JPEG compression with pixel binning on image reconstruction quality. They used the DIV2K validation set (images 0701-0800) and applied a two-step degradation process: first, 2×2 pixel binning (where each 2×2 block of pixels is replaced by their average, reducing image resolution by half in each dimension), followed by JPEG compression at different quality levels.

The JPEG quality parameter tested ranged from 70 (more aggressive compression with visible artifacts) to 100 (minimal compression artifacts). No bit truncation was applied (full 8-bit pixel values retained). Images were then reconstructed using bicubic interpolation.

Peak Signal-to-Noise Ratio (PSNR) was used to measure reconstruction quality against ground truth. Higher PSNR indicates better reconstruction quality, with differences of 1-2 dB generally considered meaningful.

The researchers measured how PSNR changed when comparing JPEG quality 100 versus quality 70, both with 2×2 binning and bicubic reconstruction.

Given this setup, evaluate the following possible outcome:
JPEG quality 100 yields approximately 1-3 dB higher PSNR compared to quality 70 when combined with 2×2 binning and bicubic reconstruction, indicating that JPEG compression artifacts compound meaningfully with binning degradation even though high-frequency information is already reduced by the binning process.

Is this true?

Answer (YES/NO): YES